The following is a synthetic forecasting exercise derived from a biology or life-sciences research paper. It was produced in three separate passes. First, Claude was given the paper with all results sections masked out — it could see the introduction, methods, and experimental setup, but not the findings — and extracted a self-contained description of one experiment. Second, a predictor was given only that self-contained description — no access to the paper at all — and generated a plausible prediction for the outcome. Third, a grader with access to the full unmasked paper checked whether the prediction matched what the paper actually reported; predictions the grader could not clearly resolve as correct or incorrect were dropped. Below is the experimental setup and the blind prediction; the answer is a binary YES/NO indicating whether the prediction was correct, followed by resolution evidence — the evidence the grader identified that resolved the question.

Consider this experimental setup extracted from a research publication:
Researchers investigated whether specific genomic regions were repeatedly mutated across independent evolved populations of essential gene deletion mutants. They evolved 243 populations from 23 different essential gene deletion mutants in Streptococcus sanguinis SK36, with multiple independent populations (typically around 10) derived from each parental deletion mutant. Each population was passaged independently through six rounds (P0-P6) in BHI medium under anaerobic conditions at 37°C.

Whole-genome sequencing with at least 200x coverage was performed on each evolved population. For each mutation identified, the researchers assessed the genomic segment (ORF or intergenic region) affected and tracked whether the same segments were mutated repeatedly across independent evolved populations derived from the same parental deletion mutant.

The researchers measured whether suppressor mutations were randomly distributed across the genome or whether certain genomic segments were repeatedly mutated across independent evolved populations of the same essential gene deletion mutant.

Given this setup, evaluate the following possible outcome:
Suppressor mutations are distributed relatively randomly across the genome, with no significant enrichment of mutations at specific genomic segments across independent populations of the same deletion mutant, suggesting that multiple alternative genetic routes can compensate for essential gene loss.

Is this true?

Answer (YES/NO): NO